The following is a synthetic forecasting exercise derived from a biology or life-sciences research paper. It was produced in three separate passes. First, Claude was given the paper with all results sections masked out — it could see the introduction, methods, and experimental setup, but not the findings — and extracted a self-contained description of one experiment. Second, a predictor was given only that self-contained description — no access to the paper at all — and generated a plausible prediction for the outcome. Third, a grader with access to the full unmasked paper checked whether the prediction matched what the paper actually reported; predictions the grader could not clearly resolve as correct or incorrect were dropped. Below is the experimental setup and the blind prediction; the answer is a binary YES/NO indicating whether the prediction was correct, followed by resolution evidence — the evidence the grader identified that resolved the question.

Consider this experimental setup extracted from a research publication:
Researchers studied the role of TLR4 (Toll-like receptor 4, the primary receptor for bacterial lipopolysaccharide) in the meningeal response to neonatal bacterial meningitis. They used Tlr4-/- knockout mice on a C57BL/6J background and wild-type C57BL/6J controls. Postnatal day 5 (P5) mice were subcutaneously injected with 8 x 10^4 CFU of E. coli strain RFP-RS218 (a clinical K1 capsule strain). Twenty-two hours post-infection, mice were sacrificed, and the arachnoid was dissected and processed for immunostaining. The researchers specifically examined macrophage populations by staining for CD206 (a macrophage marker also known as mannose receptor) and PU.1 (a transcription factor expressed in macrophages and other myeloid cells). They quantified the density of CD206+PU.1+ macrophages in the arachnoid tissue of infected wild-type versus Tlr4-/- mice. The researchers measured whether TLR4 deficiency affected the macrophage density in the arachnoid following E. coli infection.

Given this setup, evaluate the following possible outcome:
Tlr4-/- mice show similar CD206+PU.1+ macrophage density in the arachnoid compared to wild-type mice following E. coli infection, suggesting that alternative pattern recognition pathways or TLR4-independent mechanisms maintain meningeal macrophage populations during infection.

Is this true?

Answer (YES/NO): NO